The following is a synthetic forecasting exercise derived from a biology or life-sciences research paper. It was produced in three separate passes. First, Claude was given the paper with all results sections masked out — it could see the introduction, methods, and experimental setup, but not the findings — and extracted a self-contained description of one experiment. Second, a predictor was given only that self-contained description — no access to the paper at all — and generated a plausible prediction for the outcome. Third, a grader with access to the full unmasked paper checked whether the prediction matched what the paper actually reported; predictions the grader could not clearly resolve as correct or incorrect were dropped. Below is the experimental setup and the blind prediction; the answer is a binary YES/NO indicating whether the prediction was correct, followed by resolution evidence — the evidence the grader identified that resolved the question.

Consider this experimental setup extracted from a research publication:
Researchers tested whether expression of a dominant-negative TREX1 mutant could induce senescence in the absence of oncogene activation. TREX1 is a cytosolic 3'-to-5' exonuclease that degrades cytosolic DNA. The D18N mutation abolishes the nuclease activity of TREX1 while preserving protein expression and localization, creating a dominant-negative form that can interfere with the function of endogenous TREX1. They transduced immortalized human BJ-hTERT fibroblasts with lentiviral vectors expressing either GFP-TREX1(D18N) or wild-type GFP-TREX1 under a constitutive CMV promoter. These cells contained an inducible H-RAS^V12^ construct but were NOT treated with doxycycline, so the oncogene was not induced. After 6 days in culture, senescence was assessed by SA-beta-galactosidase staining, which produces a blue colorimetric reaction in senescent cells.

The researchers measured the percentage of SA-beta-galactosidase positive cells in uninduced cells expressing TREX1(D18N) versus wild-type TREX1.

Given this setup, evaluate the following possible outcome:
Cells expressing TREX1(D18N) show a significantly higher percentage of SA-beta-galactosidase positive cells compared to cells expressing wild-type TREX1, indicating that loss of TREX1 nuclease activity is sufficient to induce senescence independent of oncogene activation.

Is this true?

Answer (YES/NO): YES